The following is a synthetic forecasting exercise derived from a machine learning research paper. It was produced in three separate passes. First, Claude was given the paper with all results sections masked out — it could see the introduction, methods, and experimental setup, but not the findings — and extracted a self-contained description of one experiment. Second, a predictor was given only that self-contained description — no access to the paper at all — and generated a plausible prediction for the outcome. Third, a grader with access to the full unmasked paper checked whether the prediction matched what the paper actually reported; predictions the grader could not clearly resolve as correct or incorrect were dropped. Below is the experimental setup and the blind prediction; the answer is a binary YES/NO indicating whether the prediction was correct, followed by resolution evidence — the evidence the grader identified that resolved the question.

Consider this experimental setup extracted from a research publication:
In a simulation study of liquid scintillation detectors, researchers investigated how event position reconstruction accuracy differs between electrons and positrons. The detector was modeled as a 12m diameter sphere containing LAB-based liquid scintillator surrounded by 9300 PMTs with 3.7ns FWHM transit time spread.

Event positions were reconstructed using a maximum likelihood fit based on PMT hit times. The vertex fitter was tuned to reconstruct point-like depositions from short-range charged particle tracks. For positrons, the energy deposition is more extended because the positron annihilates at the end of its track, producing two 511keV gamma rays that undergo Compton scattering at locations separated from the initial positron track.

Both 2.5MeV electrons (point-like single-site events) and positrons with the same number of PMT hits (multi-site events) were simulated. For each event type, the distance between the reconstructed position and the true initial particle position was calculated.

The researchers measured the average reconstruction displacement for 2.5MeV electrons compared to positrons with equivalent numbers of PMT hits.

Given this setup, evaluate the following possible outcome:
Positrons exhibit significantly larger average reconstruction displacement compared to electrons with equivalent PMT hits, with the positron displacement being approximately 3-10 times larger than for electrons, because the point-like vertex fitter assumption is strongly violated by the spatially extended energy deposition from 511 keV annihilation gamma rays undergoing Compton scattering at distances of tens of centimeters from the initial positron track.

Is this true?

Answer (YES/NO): NO